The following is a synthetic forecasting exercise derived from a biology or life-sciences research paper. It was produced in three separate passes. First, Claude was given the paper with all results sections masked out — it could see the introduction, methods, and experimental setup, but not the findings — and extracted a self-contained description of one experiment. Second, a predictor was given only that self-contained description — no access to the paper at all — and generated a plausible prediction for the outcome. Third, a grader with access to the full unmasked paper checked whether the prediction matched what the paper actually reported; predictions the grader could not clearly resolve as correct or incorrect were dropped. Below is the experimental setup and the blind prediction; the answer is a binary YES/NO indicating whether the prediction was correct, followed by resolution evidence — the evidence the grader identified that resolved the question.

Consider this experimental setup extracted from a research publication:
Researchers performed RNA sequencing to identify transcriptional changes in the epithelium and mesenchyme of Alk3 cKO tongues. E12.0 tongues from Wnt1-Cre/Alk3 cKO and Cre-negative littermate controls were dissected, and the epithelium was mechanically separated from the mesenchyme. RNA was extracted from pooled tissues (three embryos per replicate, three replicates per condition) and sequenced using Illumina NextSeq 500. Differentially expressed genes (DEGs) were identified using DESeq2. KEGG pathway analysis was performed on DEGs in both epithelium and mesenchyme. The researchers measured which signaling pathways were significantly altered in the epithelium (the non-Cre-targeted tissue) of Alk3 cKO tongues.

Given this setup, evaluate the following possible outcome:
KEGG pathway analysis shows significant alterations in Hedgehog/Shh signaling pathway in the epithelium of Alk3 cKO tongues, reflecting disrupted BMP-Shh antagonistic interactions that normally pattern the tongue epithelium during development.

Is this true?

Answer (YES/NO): NO